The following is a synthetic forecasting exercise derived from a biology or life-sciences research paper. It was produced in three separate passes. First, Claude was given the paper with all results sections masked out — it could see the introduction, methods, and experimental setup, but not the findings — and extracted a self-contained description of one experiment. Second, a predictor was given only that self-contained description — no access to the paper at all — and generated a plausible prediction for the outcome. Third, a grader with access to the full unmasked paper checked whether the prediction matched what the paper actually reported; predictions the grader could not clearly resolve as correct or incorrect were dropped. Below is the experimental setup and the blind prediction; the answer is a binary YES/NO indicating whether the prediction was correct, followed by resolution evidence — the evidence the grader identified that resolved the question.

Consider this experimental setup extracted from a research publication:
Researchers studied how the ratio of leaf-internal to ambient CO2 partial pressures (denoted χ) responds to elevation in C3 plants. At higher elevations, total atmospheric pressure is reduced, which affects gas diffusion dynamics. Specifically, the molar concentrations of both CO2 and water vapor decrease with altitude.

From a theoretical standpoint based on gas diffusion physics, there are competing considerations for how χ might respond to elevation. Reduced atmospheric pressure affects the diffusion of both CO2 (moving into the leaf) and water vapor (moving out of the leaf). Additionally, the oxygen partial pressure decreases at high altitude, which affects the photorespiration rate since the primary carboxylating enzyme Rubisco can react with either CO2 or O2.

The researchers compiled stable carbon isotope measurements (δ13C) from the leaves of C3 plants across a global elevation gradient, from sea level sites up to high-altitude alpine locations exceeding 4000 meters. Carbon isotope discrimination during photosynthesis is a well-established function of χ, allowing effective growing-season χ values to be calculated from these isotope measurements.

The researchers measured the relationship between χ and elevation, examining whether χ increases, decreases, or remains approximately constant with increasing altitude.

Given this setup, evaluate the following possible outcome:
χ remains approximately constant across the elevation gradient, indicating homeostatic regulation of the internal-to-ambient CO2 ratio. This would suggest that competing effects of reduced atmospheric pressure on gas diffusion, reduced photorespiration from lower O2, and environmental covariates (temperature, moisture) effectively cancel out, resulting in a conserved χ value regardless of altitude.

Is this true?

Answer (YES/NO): NO